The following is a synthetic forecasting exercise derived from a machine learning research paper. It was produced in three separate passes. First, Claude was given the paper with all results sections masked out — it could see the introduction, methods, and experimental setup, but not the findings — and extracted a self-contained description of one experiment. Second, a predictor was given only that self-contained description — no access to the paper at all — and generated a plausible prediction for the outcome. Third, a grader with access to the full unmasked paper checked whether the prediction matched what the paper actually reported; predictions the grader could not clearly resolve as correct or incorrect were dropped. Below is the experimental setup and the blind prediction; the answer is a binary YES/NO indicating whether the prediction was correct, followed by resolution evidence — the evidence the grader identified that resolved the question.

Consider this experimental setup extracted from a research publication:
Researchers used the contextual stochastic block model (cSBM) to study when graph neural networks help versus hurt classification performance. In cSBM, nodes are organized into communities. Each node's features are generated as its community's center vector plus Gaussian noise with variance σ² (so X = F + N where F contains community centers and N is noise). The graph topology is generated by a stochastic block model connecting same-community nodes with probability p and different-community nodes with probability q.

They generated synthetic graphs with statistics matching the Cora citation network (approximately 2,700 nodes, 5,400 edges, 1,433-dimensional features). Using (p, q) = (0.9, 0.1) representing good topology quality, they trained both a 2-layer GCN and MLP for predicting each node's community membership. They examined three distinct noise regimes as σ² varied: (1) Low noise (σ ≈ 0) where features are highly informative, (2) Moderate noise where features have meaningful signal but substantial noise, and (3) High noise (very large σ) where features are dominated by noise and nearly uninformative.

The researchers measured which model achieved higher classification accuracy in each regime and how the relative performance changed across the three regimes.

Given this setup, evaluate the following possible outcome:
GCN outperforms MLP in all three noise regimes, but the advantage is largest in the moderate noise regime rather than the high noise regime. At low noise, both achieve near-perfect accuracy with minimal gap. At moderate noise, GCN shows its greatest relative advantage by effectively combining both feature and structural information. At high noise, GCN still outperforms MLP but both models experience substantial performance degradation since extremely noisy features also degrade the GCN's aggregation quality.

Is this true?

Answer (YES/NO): NO